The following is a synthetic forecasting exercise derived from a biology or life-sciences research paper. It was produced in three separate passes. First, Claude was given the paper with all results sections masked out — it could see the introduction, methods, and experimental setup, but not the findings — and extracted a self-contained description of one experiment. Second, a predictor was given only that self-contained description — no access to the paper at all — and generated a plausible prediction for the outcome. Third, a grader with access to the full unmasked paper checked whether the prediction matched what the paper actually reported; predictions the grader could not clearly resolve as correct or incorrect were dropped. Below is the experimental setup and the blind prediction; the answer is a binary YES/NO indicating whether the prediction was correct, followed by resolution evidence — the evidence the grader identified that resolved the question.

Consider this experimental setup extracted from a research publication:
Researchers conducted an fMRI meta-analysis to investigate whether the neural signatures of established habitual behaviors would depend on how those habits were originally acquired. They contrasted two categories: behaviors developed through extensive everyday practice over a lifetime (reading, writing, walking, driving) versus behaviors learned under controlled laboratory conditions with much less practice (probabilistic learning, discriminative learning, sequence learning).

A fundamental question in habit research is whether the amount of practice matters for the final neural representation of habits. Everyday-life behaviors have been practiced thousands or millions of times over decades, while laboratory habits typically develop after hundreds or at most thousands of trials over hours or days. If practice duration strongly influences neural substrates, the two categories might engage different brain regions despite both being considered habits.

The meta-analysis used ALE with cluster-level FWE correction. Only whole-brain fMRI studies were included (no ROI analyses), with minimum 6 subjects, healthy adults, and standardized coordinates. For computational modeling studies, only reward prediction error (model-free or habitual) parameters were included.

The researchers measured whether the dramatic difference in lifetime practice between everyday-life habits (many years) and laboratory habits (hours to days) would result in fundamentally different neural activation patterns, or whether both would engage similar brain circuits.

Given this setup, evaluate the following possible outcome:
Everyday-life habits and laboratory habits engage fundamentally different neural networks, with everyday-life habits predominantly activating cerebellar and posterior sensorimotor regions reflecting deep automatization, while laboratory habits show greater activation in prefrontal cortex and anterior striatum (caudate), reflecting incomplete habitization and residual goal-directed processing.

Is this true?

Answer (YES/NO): NO